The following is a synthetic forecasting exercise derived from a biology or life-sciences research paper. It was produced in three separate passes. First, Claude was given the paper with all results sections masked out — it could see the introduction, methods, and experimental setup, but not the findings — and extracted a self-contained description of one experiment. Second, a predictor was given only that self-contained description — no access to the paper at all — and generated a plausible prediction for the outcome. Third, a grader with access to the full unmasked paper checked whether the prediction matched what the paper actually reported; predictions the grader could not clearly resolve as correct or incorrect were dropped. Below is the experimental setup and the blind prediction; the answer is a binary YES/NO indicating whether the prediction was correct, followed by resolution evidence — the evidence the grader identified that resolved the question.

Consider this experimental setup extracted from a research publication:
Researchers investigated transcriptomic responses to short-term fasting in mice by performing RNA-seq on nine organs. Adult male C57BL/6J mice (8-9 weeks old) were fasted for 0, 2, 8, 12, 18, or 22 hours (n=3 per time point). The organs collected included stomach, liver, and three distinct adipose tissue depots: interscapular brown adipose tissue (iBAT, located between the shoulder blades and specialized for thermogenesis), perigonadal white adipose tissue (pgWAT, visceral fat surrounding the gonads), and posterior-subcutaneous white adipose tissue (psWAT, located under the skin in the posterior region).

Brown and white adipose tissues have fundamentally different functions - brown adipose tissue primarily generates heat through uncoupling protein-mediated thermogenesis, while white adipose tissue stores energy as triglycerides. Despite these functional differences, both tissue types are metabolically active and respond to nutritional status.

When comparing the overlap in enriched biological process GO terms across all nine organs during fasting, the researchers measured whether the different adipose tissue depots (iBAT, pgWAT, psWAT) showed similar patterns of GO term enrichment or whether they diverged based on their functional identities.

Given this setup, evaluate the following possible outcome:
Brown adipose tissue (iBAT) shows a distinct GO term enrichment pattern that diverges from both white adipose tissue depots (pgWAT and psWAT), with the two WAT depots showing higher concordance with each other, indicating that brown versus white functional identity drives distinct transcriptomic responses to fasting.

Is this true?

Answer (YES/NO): NO